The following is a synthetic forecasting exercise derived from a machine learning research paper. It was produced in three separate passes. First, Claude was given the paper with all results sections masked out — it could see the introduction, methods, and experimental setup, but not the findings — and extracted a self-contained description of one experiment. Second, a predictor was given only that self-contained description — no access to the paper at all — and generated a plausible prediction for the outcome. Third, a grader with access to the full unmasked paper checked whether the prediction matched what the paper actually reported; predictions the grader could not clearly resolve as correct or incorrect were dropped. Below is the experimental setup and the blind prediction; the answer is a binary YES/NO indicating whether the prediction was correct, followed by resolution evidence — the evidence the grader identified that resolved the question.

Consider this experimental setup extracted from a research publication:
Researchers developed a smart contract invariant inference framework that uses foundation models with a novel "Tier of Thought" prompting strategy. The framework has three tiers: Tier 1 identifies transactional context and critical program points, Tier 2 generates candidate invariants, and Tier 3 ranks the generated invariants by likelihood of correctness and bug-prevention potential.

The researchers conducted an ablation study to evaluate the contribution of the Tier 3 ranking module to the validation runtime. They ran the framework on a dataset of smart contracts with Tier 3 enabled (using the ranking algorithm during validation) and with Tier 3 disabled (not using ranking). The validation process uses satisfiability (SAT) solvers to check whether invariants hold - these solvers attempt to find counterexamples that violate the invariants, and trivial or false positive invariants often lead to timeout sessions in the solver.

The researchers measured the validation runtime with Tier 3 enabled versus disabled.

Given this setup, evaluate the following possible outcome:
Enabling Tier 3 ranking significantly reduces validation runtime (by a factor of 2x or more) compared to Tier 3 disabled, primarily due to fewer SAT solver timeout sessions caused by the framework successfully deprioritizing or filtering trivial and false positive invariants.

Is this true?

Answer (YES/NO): YES